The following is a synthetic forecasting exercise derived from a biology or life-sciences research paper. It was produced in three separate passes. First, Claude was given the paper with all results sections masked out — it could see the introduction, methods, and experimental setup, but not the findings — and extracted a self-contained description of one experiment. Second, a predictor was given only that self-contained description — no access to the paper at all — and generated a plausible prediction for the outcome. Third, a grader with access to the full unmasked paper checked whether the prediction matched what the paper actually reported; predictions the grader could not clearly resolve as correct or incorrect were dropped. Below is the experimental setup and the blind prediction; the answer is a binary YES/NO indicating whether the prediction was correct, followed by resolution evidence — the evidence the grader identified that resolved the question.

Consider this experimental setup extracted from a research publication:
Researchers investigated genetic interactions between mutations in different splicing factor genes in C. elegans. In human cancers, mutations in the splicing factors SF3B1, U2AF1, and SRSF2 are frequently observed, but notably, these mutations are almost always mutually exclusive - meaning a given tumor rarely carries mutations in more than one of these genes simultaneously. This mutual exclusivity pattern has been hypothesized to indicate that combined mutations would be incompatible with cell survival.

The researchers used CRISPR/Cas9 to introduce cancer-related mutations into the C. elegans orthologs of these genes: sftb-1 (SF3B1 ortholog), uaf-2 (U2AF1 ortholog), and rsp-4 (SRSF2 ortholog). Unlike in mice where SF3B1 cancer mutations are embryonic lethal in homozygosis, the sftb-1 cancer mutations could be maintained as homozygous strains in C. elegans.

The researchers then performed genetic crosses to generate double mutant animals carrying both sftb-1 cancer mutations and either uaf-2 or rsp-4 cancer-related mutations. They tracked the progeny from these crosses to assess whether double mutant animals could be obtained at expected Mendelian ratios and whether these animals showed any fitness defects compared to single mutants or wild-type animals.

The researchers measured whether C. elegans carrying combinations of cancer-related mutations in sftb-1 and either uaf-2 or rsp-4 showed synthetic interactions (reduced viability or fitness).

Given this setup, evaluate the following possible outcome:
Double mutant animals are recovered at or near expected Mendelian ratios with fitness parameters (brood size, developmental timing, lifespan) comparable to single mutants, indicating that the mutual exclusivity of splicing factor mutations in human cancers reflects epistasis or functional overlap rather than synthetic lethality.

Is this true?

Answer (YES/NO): NO